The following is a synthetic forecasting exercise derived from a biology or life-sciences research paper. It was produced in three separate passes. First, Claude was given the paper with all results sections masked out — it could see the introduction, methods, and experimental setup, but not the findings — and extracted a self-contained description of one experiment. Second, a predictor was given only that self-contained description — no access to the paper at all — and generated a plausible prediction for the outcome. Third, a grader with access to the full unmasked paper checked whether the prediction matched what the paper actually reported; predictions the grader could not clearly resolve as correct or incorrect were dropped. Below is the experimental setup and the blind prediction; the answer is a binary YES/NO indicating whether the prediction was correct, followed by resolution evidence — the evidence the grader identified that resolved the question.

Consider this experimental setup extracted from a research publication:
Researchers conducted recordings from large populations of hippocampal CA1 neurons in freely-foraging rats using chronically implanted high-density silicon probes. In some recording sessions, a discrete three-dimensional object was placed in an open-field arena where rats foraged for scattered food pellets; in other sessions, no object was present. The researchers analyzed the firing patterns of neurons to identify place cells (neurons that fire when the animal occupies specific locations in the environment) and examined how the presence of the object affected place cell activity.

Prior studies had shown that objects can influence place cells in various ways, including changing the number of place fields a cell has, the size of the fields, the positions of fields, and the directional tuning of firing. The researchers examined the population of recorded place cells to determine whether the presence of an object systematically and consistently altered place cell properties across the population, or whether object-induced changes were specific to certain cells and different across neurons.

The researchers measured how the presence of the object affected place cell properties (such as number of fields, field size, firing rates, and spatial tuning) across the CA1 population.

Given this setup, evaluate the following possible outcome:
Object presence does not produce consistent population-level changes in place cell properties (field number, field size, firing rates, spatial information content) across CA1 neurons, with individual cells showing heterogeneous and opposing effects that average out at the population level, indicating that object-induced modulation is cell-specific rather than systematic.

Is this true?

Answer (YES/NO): NO